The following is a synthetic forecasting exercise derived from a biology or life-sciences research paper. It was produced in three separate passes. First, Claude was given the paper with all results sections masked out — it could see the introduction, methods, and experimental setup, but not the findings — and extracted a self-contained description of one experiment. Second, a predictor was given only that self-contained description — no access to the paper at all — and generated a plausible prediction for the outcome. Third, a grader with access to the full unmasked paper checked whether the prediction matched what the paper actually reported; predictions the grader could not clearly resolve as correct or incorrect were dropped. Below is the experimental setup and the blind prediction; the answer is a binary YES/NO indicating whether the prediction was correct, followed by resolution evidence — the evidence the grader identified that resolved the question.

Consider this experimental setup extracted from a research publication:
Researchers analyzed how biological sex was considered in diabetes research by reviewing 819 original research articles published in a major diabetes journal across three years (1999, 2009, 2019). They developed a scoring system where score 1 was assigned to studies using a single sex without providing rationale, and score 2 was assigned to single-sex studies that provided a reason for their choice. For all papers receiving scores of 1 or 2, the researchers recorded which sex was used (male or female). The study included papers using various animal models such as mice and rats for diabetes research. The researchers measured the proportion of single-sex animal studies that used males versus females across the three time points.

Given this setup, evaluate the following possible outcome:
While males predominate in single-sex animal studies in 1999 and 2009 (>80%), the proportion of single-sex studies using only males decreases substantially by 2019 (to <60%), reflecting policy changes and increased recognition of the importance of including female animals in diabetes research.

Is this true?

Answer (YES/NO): NO